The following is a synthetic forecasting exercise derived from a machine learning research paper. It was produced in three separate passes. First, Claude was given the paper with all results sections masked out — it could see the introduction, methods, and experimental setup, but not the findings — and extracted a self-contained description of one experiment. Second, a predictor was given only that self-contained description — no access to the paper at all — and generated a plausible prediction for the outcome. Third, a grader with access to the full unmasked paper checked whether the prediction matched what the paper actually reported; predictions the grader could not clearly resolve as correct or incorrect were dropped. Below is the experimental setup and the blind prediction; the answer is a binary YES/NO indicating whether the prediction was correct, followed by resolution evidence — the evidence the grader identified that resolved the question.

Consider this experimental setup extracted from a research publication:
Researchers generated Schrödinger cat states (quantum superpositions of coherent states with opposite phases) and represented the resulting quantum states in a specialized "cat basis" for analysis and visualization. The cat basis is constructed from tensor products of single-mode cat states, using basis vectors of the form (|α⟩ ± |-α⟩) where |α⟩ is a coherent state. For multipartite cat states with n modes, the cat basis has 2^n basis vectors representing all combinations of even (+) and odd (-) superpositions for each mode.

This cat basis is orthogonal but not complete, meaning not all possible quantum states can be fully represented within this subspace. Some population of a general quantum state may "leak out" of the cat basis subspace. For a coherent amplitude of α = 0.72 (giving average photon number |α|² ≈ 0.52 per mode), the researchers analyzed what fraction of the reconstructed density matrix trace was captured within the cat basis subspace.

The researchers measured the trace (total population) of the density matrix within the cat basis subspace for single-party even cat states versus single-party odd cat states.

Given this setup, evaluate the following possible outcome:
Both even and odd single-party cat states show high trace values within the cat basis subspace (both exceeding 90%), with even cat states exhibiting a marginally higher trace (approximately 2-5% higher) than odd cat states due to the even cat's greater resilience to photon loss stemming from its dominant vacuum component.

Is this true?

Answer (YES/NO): NO